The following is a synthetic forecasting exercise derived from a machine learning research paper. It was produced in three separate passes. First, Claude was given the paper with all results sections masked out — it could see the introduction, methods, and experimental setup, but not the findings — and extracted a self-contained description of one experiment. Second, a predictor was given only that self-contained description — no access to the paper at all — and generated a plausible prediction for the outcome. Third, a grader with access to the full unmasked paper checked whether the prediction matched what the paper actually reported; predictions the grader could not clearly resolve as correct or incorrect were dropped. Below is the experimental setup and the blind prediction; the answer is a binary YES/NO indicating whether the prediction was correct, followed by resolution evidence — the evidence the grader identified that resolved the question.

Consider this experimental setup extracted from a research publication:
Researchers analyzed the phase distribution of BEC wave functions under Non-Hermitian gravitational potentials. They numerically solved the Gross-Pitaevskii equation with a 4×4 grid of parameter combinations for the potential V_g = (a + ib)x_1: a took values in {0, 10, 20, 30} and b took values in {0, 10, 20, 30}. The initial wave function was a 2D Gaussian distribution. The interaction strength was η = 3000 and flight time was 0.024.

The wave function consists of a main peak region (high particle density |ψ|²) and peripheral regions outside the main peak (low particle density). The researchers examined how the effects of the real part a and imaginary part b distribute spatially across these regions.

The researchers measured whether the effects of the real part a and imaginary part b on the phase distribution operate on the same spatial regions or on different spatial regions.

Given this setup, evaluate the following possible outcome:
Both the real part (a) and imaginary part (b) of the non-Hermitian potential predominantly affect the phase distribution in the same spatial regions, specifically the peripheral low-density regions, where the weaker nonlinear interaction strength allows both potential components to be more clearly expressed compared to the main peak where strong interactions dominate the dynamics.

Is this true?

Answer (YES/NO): NO